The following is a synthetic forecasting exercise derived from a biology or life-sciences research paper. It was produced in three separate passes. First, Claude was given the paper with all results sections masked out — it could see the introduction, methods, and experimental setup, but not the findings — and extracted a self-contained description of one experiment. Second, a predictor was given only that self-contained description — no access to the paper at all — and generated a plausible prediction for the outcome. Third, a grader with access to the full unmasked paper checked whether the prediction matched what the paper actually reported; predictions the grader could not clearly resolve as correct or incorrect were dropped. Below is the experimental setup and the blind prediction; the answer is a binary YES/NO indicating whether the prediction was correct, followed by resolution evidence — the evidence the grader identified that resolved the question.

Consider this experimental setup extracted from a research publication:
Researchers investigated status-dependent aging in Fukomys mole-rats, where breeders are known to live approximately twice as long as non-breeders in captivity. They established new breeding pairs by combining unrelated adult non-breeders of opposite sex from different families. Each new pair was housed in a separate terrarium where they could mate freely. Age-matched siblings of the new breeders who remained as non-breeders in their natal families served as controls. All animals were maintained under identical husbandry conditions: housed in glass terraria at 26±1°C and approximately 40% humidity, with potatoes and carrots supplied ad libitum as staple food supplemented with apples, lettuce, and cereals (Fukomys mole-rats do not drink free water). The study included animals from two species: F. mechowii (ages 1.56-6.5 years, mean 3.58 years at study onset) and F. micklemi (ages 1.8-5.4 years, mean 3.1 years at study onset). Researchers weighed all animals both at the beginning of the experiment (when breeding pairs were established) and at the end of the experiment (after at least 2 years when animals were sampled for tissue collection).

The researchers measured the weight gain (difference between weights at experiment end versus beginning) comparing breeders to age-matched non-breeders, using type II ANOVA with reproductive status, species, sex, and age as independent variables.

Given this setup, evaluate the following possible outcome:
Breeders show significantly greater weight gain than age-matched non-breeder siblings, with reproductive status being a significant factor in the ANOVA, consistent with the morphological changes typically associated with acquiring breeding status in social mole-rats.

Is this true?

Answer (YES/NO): NO